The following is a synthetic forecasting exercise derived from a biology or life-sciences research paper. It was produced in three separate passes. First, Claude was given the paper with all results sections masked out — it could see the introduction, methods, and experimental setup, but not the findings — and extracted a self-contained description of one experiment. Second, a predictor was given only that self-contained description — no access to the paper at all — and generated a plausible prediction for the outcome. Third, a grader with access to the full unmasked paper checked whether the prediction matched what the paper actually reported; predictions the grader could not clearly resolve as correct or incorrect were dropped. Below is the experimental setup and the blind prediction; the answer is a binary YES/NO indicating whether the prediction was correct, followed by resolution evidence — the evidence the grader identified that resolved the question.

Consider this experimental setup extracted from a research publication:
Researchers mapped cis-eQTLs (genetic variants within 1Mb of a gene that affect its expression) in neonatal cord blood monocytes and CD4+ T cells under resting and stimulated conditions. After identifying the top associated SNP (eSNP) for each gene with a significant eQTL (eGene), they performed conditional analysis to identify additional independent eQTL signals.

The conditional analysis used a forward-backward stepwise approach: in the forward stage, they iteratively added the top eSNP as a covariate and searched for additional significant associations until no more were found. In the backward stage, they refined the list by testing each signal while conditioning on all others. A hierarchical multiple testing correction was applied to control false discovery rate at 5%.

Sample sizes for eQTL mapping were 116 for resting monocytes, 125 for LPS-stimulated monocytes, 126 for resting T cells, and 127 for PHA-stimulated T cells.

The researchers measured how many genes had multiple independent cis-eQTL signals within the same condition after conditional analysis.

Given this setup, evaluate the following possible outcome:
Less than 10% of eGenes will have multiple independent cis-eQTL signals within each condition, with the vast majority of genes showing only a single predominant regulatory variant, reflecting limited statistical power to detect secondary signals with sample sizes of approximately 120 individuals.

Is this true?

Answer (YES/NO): YES